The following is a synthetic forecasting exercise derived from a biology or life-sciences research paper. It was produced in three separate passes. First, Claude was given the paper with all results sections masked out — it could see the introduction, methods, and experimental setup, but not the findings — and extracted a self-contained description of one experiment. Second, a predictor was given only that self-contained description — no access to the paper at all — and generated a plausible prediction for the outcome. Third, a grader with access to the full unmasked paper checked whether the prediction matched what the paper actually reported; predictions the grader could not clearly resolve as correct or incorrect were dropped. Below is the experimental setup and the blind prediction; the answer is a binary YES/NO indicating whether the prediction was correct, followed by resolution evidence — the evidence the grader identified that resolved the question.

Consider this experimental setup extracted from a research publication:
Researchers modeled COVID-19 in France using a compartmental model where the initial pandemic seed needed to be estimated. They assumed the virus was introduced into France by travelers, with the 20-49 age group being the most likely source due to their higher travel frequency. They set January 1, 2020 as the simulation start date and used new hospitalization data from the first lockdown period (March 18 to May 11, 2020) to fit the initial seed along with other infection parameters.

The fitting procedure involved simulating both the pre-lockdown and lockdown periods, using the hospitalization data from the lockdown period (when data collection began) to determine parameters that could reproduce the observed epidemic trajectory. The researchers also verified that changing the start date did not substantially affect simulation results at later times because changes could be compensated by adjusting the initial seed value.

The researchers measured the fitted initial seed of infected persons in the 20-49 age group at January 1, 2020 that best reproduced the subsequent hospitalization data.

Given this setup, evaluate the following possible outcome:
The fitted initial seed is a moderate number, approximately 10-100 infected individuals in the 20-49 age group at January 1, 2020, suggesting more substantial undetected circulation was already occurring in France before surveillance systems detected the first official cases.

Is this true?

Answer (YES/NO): YES